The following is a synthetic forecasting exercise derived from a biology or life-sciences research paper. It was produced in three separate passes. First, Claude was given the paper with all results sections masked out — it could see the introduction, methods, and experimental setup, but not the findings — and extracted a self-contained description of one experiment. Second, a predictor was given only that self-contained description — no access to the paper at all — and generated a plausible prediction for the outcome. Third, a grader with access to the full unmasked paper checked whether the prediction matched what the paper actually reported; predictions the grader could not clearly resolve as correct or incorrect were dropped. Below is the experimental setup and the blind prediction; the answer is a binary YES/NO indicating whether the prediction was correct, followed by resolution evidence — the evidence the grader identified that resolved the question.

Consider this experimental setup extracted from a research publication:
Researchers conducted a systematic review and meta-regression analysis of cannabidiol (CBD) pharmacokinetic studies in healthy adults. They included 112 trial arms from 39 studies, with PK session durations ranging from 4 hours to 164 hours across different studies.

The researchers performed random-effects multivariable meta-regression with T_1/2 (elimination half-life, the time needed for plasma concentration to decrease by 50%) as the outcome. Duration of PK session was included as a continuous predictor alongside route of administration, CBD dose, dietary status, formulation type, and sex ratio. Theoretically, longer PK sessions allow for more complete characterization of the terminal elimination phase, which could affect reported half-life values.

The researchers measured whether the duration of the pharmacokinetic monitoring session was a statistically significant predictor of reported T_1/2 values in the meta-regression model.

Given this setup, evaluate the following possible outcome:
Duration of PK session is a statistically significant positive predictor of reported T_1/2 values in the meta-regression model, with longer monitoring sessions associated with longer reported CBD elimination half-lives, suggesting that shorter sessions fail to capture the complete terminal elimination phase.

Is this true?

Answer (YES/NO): YES